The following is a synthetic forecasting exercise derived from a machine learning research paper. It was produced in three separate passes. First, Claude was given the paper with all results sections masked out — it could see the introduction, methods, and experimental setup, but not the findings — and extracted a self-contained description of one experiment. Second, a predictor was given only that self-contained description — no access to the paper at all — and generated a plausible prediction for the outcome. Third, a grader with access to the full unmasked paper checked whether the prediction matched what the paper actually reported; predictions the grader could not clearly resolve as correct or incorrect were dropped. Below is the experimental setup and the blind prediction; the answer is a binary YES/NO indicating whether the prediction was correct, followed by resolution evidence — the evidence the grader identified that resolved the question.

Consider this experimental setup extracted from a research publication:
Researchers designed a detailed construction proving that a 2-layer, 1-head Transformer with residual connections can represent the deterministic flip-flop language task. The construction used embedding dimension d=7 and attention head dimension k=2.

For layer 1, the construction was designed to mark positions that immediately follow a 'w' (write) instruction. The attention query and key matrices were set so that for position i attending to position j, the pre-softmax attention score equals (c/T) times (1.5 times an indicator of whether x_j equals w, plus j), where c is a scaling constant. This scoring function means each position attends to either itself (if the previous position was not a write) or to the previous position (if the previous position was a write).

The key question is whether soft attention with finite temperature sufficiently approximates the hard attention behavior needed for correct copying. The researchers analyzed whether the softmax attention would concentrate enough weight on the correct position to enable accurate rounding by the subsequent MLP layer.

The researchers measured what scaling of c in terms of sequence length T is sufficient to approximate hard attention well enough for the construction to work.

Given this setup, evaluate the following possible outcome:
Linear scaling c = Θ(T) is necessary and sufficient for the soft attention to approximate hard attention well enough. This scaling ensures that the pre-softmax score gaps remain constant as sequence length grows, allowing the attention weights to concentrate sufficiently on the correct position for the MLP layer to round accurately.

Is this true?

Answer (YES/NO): NO